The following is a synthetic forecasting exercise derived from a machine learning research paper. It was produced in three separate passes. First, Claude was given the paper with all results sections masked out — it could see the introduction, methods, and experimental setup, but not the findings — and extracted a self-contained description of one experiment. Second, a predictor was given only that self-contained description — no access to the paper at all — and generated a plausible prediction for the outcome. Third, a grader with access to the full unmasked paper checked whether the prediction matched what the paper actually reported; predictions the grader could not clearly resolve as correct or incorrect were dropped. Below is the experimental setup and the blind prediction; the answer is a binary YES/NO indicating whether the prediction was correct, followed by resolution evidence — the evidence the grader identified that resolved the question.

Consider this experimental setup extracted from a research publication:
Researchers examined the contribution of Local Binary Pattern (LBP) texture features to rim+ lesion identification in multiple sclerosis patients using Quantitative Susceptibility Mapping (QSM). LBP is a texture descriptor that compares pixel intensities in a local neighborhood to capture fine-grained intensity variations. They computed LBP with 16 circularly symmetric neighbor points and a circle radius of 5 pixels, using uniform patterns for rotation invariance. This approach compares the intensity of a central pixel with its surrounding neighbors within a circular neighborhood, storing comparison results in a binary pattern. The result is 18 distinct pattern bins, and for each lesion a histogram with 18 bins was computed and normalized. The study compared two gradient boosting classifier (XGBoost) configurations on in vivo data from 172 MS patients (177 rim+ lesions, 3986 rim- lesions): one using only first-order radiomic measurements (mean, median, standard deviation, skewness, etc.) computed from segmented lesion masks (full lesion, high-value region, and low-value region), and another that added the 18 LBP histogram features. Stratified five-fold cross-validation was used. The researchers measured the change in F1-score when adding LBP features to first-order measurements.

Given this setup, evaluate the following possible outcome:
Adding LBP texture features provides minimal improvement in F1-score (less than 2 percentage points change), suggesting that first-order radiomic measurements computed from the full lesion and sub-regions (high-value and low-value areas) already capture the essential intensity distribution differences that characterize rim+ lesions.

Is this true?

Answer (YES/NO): NO